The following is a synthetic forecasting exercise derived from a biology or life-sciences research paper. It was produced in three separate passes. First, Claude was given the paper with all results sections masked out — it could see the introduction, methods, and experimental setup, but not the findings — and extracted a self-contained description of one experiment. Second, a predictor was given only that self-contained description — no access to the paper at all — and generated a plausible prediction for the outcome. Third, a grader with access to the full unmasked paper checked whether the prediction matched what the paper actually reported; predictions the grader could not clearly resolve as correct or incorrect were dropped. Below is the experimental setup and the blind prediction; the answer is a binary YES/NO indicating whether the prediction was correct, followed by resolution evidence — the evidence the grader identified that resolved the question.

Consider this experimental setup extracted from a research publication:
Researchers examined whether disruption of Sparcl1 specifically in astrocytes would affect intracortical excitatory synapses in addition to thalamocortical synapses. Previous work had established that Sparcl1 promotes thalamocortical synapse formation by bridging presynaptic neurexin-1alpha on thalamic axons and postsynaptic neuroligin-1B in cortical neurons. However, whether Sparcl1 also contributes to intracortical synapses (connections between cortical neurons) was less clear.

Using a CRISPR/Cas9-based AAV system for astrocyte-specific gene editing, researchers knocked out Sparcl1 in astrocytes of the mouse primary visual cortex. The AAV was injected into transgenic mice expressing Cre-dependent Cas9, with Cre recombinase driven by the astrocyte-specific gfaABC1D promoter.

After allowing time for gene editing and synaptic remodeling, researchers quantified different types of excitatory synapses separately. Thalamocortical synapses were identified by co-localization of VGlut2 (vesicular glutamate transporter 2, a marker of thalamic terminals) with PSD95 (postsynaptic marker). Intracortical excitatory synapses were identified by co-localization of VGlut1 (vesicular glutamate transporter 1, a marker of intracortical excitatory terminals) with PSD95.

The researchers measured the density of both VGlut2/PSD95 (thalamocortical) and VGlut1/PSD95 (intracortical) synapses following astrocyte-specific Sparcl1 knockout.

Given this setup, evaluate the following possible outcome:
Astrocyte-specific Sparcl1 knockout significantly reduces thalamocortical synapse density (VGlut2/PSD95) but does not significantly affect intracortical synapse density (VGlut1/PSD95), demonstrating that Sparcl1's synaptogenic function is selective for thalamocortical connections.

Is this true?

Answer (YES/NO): YES